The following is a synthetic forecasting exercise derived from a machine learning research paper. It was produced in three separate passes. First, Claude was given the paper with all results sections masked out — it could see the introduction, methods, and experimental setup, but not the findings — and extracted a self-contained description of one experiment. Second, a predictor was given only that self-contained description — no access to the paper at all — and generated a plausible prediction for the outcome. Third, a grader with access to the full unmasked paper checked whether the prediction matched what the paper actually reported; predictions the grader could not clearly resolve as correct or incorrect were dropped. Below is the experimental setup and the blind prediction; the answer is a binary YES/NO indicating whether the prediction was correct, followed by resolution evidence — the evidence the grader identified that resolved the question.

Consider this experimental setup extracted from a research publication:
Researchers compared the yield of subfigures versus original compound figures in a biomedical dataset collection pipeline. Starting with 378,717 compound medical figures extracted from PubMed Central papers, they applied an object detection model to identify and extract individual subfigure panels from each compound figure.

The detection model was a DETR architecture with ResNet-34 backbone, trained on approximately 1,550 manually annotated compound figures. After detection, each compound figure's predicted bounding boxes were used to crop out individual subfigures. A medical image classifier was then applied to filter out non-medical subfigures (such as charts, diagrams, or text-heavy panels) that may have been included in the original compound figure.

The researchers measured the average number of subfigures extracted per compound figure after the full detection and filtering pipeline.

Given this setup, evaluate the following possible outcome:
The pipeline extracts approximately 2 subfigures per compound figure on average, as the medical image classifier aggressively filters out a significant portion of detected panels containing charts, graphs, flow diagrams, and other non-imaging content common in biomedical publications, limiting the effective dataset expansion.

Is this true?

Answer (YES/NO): NO